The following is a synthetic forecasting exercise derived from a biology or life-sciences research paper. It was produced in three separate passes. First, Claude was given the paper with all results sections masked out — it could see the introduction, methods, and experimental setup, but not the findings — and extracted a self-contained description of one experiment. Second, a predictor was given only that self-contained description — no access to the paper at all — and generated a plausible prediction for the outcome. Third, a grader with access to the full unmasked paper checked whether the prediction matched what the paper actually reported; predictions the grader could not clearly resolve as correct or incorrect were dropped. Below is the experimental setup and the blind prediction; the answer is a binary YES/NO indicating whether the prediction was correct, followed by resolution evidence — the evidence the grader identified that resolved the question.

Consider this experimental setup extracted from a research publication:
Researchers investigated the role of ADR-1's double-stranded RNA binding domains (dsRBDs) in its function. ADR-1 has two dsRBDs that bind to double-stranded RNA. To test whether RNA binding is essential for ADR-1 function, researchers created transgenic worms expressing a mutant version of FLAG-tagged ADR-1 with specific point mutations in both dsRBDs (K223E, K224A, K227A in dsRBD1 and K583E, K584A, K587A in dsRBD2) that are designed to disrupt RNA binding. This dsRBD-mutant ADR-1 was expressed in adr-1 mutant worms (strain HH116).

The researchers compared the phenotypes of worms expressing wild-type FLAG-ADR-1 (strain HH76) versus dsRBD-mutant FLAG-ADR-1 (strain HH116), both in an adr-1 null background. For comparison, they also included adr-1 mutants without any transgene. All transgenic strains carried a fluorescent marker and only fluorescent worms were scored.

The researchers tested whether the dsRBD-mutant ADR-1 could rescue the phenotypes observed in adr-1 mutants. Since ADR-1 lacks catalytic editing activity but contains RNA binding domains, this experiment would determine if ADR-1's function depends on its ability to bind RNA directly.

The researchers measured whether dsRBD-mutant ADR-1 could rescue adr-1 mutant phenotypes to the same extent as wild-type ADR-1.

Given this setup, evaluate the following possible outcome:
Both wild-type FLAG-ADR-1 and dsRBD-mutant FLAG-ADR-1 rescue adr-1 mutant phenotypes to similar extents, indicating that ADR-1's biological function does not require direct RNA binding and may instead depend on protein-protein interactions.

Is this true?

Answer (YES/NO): YES